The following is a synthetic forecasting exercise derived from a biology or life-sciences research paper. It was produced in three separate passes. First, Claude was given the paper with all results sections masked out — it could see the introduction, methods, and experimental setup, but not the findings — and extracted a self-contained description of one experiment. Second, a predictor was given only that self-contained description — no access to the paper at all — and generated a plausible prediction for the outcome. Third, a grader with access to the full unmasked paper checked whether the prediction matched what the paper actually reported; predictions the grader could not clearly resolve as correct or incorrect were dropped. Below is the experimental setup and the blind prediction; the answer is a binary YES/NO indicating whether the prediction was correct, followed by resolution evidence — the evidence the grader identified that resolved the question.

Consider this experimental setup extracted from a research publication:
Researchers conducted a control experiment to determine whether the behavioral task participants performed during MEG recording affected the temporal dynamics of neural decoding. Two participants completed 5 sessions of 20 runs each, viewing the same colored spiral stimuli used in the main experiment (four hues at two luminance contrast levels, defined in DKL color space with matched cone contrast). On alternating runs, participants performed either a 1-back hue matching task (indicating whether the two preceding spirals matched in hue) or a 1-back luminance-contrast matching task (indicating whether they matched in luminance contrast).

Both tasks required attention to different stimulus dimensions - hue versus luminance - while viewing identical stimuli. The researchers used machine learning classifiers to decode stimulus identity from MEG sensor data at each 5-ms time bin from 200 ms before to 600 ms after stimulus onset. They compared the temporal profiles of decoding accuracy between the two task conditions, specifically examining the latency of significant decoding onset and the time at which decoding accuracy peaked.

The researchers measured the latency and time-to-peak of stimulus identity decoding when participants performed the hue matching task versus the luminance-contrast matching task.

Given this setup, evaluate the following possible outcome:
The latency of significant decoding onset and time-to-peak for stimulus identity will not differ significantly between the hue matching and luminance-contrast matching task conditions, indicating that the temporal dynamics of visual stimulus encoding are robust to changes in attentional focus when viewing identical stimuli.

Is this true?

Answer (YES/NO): YES